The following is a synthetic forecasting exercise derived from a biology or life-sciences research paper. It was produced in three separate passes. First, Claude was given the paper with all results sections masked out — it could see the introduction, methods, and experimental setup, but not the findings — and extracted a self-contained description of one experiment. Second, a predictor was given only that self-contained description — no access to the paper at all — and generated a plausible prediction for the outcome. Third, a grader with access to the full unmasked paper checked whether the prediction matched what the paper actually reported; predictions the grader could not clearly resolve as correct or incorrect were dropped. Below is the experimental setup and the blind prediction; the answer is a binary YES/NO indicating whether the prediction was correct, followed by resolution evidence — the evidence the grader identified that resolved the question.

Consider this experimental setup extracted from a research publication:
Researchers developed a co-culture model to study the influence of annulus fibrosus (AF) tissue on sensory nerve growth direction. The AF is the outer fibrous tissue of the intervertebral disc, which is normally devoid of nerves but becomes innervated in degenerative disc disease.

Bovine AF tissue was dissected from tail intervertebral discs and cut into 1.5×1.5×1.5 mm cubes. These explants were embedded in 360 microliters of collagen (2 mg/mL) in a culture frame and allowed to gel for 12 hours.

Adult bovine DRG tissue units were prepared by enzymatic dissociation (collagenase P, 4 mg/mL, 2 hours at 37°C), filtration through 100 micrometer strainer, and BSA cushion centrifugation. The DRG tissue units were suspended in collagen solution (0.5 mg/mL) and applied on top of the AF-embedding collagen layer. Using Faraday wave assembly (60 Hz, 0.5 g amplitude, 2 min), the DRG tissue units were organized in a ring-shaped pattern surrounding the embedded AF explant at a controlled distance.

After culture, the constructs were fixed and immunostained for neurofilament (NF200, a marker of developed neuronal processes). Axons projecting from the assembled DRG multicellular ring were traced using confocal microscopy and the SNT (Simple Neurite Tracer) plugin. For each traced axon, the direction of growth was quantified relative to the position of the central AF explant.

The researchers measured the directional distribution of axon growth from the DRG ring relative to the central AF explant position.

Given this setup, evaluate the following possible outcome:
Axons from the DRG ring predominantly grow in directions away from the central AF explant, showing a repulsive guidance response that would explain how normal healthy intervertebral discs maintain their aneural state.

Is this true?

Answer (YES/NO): NO